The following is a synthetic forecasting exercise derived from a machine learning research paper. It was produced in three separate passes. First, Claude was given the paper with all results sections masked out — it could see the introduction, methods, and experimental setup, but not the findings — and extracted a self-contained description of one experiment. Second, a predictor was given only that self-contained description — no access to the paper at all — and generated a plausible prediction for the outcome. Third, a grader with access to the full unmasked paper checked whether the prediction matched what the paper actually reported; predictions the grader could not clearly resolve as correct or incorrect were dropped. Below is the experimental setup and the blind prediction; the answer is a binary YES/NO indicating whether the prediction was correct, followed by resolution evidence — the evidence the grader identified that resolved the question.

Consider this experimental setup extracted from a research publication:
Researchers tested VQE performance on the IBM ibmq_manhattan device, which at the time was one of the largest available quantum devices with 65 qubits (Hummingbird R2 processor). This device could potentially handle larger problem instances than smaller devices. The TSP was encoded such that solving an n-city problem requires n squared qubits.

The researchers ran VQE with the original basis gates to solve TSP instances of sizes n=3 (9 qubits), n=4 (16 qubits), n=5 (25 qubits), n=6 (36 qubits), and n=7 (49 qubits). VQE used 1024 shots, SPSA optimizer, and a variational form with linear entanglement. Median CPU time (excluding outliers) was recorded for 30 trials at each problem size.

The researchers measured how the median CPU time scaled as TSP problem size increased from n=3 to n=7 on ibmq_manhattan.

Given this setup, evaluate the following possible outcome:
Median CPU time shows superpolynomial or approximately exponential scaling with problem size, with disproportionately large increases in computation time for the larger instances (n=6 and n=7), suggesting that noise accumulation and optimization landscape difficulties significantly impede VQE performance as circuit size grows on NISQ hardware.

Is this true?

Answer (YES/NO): NO